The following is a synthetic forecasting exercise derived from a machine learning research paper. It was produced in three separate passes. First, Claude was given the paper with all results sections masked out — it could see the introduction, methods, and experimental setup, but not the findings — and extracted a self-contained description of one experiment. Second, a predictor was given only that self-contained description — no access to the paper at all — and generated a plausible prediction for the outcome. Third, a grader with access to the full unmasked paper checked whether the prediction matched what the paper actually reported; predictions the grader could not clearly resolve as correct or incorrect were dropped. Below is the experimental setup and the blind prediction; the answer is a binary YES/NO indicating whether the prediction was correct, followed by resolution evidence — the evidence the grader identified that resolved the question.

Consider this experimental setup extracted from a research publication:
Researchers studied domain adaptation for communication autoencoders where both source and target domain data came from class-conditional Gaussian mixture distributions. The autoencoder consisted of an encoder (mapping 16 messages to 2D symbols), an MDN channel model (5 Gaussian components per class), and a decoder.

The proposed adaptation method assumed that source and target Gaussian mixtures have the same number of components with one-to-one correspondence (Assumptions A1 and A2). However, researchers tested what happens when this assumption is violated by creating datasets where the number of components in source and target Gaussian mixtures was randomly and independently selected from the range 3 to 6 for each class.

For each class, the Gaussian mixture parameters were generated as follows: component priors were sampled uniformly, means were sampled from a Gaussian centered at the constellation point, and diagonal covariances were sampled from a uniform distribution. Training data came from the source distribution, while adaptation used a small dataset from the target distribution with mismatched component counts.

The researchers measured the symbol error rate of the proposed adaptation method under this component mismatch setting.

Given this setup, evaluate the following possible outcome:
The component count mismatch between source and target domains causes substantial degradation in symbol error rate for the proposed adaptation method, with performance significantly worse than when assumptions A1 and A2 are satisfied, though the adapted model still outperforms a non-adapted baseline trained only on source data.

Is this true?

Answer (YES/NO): NO